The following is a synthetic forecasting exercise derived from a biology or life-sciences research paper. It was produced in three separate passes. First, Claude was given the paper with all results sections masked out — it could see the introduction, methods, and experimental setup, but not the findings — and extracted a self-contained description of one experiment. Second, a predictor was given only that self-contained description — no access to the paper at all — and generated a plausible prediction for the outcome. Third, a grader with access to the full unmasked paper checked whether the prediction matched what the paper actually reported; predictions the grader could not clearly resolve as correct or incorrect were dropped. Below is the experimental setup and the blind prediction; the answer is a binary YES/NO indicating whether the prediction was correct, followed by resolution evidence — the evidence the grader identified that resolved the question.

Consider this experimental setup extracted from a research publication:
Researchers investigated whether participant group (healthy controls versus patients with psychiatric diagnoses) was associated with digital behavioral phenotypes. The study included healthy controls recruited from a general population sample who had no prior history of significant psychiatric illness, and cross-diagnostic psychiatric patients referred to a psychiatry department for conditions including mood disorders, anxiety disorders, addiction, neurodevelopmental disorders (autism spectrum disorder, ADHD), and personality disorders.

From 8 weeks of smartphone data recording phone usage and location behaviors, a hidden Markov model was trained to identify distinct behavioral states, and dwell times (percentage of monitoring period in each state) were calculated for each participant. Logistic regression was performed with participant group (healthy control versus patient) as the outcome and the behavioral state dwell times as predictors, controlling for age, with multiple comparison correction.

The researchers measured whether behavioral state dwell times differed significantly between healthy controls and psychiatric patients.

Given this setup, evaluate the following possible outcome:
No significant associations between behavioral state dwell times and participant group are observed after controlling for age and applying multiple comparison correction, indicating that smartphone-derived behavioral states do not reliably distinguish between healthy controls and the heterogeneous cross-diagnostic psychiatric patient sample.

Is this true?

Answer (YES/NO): YES